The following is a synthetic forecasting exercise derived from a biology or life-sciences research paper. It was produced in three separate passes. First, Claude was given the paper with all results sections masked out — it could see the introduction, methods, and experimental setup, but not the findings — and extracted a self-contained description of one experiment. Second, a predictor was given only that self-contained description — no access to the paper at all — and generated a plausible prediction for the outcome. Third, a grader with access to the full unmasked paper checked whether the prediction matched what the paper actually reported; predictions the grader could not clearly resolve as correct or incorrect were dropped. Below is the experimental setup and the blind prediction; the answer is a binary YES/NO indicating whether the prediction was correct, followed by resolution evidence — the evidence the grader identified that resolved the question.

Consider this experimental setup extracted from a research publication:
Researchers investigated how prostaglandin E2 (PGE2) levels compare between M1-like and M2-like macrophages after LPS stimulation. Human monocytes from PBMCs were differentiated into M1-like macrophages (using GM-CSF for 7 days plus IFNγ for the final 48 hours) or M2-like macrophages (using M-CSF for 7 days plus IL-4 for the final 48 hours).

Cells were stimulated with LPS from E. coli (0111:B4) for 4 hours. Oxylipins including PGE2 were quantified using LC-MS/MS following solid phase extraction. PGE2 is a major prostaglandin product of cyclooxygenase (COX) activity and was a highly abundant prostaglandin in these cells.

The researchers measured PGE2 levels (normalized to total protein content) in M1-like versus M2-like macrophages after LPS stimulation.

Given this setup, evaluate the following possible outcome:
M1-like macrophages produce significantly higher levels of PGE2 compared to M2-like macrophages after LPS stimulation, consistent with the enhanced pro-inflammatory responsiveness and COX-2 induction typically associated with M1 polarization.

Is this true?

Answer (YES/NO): YES